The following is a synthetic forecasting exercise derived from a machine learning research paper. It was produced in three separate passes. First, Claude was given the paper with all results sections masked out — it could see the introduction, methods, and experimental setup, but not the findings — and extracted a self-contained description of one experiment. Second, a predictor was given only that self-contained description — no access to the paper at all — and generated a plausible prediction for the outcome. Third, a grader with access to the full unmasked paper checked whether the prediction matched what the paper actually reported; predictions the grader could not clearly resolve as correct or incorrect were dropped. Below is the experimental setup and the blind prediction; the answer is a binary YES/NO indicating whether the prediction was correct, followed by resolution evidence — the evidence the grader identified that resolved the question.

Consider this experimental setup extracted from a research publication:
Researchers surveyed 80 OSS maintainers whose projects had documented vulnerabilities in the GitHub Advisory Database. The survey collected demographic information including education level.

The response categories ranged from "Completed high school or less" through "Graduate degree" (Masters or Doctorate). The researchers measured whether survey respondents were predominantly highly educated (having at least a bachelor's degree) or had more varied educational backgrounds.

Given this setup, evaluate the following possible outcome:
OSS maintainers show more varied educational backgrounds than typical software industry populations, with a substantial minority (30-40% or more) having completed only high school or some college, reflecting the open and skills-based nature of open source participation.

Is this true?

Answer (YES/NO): NO